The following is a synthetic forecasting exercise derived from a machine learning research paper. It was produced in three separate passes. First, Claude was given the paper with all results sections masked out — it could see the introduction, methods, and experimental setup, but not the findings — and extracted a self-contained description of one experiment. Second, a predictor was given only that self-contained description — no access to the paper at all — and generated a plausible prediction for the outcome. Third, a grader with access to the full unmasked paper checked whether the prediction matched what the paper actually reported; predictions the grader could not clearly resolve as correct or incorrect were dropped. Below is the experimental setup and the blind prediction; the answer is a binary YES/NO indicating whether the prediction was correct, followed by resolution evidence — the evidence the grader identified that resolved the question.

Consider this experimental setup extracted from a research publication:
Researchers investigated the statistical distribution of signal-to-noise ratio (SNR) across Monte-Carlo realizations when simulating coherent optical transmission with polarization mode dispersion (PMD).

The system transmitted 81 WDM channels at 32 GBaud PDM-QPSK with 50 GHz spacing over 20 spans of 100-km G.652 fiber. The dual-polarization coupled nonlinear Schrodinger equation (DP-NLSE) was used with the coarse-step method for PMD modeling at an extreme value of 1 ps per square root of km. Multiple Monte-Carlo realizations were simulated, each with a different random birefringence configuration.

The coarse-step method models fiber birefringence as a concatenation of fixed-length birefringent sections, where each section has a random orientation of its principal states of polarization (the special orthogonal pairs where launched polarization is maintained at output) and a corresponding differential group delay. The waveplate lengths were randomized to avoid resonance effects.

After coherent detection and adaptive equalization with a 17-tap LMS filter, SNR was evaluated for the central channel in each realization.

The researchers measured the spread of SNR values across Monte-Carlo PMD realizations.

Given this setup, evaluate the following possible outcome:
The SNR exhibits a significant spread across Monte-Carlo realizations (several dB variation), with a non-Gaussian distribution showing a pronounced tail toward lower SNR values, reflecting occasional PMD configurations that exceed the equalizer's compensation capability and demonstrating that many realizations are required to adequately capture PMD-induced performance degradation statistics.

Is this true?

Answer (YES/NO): NO